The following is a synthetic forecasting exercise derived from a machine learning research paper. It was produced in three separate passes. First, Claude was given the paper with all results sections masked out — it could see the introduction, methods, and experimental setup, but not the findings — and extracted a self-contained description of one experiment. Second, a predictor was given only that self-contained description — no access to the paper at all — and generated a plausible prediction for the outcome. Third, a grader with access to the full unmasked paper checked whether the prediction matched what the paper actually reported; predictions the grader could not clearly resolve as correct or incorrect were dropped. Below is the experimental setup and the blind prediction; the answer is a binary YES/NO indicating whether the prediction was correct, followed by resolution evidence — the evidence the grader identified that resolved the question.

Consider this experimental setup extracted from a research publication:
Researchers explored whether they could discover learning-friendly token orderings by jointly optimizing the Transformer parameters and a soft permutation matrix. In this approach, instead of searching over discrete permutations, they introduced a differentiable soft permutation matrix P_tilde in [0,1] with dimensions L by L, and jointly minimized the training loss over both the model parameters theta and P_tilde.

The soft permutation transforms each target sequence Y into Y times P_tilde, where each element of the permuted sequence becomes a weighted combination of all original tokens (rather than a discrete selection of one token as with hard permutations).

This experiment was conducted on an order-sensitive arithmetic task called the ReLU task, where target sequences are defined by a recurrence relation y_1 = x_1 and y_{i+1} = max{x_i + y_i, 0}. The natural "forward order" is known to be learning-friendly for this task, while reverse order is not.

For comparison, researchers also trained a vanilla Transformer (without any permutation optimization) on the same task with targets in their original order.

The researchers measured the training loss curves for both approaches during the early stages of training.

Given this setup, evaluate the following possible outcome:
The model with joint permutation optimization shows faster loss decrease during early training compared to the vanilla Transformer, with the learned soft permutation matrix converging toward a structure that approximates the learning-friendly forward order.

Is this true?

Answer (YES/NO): NO